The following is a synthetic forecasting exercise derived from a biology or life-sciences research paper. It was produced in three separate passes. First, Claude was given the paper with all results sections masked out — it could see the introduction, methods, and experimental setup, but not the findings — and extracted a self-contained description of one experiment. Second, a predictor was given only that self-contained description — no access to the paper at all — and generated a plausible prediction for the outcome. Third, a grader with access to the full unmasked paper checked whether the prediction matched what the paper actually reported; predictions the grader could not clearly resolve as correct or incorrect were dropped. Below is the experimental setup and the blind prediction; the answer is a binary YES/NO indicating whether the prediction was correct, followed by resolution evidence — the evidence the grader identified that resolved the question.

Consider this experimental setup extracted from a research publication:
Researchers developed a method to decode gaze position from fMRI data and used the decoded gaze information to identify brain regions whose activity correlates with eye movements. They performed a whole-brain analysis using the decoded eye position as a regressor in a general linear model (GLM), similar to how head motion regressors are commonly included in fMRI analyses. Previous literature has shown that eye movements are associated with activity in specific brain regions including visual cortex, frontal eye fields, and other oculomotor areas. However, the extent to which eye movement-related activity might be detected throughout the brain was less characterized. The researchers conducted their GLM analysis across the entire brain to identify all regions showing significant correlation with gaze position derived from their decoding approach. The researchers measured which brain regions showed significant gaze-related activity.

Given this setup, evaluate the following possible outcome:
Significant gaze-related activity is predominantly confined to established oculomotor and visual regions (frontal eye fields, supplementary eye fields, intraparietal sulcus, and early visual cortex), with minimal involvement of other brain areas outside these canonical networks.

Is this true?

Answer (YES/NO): NO